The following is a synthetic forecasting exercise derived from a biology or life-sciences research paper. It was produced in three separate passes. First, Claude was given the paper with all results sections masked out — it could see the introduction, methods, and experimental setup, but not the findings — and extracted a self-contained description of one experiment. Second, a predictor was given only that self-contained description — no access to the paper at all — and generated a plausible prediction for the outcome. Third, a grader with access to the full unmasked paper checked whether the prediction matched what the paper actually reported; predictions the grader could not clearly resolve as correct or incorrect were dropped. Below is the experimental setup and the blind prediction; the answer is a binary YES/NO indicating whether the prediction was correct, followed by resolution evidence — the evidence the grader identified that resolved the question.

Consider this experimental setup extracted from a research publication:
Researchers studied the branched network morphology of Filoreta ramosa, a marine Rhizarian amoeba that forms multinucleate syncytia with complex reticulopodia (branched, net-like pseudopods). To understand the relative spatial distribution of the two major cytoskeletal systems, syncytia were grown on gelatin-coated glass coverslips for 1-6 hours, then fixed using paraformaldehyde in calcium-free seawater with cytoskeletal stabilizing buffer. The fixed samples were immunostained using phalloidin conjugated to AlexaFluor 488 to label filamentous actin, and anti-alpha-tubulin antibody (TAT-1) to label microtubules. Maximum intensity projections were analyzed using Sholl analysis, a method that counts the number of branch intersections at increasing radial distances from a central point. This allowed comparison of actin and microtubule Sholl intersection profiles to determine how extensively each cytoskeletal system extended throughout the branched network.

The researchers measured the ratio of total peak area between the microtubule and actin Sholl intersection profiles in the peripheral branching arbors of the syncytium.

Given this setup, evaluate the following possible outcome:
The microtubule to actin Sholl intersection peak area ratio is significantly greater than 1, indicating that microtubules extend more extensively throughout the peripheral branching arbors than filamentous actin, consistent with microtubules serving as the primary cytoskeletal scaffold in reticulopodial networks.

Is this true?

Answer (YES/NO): NO